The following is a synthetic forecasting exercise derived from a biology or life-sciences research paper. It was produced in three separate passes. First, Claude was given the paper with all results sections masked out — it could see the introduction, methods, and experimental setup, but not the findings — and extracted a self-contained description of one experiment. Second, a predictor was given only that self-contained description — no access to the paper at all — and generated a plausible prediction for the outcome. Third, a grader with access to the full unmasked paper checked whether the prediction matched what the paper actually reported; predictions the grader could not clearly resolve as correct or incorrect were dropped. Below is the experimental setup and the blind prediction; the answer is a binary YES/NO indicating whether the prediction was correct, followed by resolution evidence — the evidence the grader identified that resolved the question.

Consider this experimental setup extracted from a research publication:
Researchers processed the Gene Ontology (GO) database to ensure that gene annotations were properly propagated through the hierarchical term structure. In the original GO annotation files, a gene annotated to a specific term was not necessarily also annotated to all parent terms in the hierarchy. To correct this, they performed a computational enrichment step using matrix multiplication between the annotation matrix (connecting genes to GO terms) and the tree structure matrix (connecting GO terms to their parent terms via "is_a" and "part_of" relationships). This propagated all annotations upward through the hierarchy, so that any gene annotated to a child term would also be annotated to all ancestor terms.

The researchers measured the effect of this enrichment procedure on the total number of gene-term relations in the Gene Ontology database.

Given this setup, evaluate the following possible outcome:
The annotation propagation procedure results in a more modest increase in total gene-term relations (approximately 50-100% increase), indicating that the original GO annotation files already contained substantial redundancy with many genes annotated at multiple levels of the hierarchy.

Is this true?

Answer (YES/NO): NO